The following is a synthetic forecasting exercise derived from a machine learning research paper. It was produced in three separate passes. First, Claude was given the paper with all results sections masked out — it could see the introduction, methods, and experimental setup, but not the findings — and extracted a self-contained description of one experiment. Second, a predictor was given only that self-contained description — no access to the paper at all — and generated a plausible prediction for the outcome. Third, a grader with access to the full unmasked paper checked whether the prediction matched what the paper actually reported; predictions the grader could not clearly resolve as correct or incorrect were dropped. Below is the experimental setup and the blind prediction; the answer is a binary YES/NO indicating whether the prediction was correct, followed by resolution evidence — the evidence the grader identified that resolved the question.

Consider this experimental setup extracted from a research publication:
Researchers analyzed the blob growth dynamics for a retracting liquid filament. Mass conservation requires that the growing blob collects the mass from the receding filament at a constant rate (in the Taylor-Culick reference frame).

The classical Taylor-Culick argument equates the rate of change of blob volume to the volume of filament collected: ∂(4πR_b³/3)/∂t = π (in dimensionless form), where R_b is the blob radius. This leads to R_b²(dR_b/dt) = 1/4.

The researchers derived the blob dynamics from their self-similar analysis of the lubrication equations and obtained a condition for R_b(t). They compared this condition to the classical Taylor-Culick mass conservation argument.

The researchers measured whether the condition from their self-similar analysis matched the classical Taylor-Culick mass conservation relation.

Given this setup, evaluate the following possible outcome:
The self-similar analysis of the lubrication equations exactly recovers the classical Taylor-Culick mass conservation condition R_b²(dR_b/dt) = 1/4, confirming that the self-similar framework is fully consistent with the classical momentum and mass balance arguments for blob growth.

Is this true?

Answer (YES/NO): YES